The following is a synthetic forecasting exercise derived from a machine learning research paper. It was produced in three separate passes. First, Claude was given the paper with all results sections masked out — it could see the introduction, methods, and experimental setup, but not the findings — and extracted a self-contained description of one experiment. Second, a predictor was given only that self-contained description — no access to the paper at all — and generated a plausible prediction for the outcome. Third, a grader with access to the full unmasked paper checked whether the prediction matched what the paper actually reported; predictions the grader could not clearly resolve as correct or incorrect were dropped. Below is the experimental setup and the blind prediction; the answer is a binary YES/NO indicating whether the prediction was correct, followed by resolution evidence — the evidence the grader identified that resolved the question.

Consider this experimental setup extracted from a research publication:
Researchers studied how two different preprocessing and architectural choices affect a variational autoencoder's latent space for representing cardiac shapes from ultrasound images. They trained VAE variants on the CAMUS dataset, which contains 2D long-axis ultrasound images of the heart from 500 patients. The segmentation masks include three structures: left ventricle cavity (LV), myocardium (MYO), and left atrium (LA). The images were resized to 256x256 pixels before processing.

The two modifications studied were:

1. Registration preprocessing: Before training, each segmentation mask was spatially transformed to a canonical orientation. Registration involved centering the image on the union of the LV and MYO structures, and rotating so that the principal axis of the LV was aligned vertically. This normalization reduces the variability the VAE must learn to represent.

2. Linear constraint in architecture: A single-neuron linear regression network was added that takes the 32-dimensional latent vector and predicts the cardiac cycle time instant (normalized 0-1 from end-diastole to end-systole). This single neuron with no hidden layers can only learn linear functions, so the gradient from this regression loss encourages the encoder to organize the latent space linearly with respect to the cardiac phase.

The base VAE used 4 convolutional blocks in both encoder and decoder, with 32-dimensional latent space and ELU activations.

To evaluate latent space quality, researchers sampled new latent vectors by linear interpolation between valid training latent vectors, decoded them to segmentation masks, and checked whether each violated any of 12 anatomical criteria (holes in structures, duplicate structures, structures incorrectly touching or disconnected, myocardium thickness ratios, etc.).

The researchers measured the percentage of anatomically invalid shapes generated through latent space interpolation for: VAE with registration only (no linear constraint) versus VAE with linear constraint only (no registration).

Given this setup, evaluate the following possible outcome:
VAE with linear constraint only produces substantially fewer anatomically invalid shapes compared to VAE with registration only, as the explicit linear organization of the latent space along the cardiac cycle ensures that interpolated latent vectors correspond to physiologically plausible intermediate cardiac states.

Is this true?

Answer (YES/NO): NO